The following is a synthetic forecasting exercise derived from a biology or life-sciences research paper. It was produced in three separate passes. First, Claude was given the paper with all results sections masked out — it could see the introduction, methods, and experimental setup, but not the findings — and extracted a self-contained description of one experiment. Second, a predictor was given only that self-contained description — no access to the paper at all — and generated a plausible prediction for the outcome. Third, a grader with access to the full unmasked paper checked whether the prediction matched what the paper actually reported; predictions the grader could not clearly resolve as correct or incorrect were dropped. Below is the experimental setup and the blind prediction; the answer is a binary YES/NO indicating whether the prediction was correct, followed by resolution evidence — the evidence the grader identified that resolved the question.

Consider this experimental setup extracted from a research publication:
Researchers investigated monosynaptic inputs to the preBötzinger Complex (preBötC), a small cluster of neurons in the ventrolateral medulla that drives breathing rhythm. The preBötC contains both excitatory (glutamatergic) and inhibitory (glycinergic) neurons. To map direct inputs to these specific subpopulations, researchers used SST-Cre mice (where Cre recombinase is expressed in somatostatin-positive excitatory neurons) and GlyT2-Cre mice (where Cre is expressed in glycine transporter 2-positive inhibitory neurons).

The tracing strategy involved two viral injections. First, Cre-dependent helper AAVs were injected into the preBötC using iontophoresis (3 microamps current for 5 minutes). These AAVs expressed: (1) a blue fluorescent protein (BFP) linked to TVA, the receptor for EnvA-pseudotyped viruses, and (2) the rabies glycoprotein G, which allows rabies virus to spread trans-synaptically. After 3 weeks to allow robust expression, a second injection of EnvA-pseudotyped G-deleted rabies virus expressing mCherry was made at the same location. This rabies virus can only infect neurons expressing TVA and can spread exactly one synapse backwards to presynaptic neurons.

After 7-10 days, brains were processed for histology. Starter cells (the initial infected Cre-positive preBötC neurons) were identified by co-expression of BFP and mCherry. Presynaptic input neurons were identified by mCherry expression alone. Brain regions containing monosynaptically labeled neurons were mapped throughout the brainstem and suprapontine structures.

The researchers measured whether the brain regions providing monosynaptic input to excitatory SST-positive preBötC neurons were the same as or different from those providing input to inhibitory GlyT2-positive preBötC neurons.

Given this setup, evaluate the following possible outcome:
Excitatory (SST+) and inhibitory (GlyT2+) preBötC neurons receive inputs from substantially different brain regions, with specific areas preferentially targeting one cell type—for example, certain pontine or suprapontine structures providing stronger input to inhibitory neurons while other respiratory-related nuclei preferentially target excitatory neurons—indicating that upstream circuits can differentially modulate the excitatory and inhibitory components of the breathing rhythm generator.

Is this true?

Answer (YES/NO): NO